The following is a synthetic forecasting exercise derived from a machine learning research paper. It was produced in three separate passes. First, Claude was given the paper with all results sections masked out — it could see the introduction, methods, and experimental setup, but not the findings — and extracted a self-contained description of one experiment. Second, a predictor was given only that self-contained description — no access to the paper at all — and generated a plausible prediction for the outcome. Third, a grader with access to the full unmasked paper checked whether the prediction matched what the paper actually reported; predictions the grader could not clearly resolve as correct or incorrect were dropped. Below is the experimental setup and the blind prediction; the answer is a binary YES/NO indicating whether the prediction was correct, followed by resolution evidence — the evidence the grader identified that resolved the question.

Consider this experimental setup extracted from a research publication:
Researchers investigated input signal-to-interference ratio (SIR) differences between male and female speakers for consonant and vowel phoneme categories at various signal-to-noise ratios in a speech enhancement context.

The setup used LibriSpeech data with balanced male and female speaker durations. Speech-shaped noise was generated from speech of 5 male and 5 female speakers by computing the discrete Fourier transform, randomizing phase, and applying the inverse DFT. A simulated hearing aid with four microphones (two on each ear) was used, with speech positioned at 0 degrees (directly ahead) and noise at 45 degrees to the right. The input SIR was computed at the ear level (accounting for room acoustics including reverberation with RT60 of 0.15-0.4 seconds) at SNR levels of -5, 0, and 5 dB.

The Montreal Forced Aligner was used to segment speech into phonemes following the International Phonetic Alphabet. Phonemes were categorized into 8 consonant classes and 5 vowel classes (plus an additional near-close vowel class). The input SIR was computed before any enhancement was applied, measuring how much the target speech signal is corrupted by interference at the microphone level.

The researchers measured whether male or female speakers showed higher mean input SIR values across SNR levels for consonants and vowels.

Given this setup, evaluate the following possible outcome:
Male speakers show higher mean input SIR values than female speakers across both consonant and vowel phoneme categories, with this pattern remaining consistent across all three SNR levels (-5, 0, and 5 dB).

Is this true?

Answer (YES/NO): YES